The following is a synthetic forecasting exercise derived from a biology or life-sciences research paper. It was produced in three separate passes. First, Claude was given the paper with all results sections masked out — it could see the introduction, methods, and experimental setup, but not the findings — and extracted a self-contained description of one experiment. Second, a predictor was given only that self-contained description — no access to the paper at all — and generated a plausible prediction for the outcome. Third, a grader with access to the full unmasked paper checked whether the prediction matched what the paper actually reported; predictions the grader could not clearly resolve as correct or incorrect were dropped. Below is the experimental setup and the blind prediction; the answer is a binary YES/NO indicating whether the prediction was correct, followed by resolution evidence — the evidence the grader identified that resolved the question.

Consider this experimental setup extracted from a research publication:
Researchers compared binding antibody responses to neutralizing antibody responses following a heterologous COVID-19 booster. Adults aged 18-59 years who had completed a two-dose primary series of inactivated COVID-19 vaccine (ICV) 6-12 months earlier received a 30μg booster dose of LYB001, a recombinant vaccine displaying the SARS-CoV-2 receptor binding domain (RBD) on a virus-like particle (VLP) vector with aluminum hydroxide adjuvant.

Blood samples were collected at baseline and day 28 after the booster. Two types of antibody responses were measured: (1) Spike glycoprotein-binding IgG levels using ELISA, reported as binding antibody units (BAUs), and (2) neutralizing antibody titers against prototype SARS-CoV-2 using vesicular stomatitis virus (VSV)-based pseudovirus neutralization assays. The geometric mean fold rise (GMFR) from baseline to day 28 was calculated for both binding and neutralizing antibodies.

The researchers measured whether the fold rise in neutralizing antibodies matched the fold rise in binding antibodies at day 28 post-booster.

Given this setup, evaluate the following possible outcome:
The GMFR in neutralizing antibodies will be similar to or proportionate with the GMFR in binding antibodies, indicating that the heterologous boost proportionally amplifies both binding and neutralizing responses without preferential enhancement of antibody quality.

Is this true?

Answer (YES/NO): NO